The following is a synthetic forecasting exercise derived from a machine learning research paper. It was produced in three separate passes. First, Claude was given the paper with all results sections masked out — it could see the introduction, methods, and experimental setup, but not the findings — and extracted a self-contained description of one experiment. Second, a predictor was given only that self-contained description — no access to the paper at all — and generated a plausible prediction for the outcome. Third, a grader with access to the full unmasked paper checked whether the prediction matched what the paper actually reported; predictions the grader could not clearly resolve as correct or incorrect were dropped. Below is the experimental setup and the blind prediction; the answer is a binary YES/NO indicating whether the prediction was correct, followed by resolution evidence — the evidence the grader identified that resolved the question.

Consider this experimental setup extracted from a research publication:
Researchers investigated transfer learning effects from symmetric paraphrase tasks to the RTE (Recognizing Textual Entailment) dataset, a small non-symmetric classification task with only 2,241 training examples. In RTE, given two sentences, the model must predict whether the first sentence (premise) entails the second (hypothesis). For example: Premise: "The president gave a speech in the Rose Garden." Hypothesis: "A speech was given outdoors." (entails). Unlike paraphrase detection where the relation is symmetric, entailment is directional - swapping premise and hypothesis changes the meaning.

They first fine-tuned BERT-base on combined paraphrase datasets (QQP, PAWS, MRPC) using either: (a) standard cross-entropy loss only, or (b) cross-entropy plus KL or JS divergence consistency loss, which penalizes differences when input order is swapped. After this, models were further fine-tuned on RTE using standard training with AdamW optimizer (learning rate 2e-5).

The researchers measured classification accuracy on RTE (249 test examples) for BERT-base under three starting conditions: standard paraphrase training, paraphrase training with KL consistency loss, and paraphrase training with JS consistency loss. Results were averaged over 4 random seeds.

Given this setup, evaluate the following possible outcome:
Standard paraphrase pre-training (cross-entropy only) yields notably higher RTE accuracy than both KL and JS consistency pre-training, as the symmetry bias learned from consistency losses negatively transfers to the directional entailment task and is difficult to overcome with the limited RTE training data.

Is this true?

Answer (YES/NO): YES